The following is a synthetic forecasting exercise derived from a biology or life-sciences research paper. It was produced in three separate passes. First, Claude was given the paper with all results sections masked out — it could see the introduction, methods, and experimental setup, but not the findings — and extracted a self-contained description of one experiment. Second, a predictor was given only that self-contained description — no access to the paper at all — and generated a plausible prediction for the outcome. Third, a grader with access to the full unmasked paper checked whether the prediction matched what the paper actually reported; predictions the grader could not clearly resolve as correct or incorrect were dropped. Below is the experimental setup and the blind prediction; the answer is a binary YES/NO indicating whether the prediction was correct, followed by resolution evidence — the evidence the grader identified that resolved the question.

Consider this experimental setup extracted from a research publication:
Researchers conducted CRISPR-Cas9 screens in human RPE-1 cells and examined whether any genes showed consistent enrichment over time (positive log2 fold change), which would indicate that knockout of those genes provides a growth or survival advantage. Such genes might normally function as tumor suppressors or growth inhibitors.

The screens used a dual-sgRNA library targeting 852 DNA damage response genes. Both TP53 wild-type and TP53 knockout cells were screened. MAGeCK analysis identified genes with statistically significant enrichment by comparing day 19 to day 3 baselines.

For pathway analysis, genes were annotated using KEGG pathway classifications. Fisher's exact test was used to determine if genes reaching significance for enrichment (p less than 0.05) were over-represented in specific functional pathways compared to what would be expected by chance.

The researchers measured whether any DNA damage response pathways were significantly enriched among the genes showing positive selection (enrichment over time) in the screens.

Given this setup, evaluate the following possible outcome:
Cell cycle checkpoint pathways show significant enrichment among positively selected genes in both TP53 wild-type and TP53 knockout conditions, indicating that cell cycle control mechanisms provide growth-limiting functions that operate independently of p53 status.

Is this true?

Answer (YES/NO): NO